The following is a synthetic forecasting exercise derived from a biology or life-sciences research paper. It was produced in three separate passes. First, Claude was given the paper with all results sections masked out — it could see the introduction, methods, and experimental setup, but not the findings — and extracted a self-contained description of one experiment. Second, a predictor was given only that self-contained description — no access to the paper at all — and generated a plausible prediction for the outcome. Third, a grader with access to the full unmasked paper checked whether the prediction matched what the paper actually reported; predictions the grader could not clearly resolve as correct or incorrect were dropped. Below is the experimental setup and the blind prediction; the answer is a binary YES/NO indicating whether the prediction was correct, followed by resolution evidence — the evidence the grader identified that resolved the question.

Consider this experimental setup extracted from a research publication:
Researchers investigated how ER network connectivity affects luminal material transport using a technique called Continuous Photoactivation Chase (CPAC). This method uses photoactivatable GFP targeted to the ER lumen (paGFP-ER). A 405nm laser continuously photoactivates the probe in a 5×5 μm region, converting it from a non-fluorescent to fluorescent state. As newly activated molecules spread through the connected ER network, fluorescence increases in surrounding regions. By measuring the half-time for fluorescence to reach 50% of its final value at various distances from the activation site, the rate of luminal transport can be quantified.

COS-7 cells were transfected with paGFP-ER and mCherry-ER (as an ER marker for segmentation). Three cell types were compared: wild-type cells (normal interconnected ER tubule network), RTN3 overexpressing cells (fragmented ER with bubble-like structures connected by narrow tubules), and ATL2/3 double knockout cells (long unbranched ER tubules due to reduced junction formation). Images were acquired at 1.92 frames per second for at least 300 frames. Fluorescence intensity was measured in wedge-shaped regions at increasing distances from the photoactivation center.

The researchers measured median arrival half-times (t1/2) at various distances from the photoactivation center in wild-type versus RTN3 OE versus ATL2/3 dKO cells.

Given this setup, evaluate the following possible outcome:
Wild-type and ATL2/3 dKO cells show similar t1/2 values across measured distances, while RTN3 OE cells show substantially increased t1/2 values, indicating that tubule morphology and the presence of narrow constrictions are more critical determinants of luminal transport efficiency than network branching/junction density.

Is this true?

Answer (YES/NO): NO